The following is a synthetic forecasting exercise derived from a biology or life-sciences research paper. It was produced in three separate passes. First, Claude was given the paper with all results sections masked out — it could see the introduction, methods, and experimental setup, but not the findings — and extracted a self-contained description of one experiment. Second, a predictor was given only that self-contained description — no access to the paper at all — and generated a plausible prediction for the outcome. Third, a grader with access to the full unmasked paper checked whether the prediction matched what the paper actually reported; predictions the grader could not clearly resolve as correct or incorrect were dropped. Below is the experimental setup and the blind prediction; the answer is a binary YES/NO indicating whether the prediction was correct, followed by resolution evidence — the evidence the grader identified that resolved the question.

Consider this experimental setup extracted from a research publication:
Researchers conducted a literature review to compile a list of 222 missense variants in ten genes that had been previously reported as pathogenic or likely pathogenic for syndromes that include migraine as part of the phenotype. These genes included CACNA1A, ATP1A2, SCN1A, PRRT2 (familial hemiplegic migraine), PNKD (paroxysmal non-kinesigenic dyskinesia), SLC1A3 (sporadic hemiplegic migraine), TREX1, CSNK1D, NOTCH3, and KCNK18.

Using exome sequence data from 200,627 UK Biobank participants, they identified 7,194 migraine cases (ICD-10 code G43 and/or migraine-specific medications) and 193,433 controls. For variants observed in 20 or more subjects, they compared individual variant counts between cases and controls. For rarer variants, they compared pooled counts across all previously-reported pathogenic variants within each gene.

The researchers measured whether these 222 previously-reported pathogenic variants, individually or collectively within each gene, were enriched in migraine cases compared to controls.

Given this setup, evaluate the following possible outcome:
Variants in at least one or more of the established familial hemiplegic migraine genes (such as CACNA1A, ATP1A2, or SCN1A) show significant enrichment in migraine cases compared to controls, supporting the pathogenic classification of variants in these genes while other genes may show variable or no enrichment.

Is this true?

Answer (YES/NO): NO